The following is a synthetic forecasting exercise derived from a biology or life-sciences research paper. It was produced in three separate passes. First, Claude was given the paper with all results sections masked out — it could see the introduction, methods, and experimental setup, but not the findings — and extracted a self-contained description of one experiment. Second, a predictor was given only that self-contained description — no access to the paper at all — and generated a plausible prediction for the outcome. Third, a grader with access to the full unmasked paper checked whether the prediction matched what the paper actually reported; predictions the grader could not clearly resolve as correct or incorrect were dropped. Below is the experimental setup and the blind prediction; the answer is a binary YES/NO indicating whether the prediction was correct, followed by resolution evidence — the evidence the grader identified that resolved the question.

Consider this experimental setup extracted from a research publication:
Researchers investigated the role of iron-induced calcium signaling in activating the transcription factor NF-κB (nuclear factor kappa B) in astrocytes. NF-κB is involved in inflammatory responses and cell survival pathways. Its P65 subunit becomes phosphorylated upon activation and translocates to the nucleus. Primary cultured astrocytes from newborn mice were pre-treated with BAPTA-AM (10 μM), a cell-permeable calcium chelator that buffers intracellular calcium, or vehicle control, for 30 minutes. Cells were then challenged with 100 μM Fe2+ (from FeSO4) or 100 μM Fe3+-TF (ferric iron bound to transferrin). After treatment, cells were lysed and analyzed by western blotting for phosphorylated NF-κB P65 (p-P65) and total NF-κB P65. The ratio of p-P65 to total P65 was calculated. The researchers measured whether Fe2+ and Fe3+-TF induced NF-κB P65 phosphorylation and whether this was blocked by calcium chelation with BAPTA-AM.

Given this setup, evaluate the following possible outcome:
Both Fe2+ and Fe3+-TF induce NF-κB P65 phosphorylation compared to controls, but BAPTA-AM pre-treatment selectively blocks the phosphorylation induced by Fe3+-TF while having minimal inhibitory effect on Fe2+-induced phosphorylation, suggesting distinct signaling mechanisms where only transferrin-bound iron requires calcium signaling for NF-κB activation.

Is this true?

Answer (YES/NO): NO